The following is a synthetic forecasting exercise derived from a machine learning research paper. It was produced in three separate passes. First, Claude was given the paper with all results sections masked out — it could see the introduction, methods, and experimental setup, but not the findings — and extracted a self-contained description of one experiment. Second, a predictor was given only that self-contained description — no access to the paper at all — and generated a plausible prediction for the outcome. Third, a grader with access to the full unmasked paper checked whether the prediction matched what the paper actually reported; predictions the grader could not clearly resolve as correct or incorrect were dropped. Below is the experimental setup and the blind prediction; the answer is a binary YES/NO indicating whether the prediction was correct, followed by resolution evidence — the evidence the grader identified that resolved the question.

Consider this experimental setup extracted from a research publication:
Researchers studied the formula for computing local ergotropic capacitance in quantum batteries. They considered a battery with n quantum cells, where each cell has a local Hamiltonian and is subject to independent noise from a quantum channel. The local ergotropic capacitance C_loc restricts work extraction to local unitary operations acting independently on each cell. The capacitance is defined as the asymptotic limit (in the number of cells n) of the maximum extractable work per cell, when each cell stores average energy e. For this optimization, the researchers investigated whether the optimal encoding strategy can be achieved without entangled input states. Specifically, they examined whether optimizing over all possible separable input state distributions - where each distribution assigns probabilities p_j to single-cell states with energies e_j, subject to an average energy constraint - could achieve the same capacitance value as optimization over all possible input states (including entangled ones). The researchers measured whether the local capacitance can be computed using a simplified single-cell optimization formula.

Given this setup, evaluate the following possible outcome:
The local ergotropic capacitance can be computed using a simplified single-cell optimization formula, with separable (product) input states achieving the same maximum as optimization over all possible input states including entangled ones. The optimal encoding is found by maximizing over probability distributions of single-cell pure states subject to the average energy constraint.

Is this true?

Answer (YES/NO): YES